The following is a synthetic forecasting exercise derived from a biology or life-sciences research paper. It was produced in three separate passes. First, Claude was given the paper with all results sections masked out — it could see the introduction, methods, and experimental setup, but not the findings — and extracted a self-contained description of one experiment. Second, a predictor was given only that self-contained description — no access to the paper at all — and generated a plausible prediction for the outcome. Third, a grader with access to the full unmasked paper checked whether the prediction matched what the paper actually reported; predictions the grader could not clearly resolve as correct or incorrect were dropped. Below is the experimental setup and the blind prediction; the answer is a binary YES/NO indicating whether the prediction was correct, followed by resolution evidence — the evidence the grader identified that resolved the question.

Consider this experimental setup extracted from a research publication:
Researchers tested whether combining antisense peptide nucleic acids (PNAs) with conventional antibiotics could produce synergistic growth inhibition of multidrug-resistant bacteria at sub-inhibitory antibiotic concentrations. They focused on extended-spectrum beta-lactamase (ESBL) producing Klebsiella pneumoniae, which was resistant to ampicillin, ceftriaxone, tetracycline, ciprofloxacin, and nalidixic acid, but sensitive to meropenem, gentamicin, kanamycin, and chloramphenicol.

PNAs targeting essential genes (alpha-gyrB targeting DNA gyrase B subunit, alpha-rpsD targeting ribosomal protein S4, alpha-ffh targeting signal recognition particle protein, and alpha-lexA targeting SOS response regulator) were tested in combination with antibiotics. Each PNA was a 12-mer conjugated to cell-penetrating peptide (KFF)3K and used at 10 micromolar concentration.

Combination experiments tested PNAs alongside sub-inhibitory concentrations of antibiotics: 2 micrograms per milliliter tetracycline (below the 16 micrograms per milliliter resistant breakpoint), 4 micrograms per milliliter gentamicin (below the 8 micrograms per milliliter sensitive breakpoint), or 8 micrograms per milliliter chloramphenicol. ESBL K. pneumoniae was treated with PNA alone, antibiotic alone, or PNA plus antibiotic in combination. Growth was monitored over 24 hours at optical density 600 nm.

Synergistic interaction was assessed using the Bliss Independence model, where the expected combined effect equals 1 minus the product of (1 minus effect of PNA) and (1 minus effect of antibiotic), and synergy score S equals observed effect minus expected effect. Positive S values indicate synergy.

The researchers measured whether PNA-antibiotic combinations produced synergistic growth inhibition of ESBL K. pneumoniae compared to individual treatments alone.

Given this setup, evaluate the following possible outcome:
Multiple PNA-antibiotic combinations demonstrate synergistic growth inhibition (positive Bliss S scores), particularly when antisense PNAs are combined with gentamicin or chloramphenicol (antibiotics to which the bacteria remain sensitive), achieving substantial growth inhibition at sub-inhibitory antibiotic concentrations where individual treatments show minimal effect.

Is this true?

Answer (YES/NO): NO